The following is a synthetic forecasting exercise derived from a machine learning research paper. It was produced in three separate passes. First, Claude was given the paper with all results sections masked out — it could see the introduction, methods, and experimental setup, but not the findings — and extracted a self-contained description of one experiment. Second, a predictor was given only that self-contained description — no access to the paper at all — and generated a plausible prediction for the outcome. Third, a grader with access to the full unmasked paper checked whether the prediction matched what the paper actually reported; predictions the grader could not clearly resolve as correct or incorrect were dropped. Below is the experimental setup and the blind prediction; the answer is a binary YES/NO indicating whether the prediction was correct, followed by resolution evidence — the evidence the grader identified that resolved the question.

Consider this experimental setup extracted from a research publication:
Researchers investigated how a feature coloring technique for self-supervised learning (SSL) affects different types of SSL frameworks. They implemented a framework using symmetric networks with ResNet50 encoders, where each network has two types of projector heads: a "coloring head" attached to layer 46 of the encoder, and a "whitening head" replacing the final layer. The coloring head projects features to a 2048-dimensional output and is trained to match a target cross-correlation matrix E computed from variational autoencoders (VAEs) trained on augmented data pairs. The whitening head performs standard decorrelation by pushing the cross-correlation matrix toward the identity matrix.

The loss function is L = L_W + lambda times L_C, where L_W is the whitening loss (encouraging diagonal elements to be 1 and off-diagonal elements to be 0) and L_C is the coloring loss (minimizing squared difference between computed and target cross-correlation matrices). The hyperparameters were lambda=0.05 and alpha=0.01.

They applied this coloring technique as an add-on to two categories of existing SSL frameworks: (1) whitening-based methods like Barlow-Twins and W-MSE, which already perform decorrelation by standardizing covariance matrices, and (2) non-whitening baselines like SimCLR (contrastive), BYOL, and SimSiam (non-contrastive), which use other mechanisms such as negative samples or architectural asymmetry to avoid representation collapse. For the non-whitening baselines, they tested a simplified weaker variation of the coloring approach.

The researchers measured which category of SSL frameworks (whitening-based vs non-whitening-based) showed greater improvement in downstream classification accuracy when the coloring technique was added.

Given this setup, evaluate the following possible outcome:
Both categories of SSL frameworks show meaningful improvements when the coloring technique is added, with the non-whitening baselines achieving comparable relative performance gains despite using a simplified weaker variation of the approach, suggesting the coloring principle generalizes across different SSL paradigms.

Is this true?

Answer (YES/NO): NO